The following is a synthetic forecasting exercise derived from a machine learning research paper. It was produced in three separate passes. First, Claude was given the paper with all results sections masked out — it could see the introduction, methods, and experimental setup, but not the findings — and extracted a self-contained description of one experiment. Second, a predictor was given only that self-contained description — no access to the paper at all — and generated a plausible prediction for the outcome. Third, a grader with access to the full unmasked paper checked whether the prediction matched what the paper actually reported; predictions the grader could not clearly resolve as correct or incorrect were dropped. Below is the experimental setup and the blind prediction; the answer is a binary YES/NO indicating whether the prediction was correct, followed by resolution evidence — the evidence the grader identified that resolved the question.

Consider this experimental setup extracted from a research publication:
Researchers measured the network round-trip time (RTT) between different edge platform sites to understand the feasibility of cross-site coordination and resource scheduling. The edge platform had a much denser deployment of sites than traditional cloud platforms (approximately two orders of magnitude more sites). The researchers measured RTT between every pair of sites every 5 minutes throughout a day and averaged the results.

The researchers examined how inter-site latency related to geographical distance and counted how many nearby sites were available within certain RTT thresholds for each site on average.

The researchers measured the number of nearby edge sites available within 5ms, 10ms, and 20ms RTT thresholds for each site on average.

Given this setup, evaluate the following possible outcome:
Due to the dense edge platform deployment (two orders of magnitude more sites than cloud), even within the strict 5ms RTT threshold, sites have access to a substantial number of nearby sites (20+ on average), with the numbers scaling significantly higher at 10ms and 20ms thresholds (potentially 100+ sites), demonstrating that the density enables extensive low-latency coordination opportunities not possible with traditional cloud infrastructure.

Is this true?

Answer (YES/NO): NO